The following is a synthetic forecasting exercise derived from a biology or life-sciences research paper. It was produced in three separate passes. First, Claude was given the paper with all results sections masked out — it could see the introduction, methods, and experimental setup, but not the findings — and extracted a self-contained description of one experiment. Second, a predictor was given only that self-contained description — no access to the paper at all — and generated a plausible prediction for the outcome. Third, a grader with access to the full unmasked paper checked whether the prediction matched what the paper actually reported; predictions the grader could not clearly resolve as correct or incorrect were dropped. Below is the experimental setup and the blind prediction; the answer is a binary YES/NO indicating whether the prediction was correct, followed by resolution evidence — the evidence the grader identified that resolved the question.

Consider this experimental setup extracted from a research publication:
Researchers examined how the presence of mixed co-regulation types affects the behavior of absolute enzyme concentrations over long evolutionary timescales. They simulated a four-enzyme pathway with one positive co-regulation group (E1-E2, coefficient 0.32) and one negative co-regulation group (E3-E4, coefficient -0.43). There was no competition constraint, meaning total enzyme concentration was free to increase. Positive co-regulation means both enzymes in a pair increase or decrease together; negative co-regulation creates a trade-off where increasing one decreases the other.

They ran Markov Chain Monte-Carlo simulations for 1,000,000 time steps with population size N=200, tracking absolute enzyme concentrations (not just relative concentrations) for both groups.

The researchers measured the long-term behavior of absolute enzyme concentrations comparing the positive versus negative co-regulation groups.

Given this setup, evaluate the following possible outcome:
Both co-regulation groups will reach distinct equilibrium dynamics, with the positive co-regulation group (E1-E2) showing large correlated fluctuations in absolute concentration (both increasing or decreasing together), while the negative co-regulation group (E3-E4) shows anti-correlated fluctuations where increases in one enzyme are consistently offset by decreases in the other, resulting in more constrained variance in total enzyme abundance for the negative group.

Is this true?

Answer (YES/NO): NO